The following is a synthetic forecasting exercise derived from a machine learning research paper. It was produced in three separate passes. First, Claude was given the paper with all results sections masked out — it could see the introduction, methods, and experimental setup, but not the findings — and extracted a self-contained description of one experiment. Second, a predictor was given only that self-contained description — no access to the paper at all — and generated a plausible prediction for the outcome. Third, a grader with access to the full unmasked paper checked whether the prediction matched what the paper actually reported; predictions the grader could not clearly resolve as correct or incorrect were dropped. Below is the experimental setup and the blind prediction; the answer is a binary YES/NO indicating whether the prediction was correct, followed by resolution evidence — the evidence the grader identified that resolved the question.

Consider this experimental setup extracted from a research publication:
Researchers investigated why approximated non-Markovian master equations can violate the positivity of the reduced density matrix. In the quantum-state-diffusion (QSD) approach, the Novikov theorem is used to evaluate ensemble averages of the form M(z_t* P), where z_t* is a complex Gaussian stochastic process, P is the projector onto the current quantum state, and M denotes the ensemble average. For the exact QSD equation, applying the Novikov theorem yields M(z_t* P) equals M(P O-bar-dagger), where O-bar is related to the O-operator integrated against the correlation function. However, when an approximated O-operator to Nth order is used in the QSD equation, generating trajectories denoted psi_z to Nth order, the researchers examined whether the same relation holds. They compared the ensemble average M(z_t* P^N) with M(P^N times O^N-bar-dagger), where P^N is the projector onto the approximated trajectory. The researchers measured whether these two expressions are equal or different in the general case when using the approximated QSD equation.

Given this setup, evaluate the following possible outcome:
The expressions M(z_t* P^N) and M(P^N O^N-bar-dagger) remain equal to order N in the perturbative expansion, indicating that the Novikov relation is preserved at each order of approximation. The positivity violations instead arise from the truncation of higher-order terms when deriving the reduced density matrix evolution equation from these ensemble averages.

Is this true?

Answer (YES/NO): NO